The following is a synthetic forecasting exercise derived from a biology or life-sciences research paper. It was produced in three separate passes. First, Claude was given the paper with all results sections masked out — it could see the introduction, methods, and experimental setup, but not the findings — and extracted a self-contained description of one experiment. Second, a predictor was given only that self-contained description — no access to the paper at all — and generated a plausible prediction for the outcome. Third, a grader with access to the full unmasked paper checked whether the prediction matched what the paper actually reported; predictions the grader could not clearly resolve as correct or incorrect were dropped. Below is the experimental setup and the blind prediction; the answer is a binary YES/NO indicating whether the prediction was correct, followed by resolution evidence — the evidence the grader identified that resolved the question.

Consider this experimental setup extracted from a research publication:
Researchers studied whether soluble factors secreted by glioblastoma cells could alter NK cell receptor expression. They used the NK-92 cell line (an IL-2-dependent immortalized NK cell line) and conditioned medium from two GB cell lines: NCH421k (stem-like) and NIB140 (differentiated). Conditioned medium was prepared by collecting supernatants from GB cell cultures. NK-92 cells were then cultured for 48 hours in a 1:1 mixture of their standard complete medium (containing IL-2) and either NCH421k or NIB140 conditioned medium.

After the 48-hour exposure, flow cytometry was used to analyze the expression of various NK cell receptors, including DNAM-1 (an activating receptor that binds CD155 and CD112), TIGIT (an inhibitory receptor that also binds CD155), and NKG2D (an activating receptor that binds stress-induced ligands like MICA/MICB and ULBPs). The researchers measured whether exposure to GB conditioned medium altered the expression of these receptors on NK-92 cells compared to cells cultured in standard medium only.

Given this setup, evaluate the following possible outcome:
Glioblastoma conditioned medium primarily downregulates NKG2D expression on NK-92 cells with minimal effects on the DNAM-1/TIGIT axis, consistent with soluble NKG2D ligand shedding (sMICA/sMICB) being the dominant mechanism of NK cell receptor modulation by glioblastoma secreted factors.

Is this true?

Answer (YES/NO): NO